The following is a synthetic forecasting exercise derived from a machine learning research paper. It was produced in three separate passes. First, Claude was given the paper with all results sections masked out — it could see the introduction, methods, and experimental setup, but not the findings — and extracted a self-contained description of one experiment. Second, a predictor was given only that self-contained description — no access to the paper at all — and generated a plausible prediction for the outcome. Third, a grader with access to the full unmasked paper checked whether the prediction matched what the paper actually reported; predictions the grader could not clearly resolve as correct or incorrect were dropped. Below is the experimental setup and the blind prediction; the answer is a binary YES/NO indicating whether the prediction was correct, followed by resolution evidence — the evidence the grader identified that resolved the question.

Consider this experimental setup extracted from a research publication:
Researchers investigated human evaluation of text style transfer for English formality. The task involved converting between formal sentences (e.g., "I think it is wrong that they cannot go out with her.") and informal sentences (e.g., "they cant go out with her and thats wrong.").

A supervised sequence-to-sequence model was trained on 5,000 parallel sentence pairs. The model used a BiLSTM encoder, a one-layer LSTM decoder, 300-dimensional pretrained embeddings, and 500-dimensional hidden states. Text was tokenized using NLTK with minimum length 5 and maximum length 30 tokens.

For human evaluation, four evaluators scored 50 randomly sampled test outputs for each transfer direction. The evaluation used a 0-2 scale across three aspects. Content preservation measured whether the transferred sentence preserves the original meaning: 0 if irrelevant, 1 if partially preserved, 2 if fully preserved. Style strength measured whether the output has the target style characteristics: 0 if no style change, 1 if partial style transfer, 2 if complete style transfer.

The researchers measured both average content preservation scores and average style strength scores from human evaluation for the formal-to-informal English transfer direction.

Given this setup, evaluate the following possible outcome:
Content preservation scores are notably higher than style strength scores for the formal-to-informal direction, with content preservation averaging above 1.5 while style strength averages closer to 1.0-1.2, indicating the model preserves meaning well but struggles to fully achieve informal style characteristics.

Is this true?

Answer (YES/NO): NO